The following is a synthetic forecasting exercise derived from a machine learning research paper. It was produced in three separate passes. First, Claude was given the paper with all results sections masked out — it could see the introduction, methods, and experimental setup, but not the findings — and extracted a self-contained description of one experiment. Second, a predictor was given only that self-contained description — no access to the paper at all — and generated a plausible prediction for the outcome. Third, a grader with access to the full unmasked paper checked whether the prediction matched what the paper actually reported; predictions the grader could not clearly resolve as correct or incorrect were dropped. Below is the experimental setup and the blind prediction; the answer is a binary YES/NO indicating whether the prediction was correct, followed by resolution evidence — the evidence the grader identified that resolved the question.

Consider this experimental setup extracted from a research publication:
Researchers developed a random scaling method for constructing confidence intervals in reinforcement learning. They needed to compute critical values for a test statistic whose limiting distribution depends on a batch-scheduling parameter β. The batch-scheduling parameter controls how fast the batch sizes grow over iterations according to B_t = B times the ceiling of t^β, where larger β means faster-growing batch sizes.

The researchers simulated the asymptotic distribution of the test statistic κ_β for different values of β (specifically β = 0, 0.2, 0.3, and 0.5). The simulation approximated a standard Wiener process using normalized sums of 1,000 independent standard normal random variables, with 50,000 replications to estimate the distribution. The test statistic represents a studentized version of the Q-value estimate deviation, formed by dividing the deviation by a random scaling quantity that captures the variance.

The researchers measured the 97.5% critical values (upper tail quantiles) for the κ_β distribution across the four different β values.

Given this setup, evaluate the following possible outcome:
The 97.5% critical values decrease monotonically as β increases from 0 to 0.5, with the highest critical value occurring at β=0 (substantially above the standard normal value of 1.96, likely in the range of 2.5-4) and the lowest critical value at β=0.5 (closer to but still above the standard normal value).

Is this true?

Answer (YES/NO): NO